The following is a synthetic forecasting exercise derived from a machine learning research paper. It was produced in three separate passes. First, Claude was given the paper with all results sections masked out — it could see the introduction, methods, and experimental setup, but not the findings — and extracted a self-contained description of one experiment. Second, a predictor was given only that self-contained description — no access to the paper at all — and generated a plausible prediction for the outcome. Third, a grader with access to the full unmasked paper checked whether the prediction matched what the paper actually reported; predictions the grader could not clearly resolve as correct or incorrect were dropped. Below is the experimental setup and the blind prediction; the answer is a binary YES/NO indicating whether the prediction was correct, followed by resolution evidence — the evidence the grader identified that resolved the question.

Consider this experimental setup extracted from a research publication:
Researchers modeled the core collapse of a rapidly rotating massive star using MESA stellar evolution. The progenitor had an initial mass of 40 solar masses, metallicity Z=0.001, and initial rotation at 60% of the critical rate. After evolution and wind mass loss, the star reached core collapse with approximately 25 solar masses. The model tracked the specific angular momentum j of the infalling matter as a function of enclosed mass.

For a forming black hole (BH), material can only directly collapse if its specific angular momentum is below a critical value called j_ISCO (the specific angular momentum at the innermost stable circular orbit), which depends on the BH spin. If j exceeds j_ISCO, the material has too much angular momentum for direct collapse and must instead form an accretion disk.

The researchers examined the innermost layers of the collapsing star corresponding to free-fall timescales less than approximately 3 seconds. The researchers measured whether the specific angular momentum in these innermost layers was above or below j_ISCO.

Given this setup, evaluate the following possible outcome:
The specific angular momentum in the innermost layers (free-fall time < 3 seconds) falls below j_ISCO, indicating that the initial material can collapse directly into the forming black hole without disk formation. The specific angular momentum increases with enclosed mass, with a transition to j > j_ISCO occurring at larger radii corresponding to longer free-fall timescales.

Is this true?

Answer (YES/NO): NO